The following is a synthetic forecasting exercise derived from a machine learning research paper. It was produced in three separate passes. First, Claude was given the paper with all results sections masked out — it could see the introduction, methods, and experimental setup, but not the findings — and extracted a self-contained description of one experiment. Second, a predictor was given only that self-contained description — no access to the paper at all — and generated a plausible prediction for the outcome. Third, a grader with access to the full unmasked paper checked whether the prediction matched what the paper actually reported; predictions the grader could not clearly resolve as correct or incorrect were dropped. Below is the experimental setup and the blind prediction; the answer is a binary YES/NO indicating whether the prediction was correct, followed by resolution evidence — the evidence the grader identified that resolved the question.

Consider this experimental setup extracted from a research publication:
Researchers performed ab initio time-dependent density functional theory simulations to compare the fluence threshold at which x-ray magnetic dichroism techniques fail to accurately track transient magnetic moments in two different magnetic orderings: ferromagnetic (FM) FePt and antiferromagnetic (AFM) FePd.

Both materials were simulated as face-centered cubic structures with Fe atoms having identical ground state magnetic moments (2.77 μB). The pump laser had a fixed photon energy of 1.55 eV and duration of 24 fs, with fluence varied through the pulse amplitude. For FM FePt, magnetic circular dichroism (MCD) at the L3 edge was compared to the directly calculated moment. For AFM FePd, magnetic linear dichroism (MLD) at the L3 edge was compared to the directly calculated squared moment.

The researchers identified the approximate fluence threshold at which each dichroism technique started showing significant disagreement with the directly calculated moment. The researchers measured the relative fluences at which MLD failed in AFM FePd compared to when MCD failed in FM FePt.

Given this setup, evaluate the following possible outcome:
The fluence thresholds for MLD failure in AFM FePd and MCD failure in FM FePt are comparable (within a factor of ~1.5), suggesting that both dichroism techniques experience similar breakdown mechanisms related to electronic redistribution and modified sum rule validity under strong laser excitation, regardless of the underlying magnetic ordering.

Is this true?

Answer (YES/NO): NO